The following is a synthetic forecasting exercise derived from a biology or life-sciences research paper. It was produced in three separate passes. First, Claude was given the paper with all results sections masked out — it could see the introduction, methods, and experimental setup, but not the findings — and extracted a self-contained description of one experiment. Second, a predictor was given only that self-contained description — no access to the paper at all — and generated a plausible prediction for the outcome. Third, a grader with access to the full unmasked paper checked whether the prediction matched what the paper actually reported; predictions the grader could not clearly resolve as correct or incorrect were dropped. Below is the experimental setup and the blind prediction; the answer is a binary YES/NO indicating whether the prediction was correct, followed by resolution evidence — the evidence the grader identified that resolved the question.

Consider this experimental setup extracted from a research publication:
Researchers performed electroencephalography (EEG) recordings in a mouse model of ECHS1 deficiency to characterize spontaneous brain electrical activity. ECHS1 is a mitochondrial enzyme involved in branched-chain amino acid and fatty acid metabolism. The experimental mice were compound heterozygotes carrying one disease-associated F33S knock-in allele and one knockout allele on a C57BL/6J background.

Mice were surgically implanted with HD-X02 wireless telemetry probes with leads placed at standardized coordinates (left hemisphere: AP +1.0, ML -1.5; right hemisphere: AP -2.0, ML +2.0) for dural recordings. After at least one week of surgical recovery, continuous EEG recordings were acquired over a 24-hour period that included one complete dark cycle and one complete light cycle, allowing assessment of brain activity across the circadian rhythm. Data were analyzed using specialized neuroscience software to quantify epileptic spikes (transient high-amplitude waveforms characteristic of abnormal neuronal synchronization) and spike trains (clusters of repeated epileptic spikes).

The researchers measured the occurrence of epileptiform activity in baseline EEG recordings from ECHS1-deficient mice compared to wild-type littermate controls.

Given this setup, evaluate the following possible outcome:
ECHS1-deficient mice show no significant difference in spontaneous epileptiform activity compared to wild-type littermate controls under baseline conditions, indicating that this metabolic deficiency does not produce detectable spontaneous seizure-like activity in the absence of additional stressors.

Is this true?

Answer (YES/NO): NO